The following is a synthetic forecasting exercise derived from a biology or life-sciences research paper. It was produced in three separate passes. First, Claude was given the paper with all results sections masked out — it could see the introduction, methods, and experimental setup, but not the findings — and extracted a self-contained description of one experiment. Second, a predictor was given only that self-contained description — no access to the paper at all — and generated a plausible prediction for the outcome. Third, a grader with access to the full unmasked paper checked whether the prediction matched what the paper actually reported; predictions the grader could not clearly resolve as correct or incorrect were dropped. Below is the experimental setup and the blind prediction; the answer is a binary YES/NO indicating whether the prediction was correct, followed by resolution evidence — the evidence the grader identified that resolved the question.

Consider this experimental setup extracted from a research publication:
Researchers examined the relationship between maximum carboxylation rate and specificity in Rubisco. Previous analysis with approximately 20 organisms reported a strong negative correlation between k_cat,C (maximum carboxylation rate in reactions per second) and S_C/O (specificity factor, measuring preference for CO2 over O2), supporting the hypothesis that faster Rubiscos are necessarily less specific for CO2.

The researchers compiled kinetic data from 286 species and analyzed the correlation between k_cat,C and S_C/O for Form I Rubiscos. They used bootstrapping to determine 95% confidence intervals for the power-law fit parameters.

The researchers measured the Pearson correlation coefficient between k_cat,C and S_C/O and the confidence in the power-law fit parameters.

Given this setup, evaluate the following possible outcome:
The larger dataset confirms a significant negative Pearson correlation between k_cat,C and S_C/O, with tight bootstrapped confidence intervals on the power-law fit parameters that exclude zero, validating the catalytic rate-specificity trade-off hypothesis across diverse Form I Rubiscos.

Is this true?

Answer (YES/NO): NO